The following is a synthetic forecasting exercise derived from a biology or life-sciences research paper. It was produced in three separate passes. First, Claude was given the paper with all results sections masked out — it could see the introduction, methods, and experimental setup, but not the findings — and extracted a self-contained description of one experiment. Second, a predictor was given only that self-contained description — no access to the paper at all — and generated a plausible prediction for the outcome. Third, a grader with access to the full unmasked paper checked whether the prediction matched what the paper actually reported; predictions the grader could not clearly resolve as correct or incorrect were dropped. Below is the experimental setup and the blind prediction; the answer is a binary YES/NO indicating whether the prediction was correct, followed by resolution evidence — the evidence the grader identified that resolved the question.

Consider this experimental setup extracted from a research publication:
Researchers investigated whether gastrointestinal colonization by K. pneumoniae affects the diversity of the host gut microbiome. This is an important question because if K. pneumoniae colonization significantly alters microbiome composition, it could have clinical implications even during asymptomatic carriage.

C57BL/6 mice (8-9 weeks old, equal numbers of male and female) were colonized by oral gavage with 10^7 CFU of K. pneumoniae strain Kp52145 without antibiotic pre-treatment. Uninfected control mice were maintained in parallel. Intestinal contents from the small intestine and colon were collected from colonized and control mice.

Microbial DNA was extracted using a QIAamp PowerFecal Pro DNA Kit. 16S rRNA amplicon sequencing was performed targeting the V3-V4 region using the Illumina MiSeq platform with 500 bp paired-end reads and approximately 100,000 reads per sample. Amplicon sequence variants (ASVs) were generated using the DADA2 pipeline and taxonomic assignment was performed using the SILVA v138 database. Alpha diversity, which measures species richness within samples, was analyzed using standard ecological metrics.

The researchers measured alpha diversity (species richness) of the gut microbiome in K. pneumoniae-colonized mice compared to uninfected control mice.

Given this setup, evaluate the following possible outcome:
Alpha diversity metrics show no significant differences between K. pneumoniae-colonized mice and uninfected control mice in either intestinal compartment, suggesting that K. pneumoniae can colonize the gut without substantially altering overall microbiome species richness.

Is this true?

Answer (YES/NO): YES